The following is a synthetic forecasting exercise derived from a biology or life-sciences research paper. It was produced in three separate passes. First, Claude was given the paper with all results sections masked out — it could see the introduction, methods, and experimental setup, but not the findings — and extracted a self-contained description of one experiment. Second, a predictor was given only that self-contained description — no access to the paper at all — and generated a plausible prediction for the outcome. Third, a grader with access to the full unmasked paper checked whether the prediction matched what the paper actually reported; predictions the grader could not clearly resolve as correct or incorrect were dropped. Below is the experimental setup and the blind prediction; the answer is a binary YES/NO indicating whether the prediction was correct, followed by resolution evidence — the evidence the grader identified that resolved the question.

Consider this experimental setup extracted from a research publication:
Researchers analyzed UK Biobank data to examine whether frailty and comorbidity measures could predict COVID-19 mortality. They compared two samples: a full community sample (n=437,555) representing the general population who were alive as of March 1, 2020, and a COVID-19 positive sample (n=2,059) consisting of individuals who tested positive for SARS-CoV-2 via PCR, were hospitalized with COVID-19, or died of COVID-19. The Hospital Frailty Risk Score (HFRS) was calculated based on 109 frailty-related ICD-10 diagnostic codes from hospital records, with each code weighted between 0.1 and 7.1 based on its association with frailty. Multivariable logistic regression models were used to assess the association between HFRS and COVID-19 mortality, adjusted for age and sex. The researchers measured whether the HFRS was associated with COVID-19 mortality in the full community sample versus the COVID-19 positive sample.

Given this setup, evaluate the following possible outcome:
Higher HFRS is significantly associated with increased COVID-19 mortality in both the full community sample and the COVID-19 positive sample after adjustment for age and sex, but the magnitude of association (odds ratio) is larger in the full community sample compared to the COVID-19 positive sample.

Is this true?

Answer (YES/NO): NO